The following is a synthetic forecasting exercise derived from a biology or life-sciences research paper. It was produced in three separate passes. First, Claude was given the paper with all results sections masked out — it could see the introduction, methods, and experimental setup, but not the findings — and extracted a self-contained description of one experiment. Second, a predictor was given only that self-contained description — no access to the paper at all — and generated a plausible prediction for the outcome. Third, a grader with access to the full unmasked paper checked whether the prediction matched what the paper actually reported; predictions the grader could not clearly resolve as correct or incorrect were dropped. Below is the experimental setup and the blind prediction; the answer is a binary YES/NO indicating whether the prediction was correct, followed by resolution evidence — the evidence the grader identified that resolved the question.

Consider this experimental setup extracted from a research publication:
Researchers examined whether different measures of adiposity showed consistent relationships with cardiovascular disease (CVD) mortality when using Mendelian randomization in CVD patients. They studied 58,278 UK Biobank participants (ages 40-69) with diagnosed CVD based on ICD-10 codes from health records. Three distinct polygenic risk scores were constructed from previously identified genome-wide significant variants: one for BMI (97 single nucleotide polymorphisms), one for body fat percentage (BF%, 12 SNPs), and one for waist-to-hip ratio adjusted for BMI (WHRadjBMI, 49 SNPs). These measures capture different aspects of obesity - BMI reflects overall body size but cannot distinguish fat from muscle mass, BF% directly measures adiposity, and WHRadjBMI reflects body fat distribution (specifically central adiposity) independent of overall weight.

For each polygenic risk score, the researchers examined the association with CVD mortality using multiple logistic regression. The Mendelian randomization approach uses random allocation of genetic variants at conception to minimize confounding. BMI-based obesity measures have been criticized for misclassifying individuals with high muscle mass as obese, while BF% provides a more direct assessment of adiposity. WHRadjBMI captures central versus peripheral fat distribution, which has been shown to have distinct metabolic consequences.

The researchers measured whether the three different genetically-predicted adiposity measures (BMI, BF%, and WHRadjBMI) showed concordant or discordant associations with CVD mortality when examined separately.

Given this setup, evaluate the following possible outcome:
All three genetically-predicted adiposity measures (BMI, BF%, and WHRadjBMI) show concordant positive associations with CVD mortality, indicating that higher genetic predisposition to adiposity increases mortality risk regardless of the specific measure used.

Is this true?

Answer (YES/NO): NO